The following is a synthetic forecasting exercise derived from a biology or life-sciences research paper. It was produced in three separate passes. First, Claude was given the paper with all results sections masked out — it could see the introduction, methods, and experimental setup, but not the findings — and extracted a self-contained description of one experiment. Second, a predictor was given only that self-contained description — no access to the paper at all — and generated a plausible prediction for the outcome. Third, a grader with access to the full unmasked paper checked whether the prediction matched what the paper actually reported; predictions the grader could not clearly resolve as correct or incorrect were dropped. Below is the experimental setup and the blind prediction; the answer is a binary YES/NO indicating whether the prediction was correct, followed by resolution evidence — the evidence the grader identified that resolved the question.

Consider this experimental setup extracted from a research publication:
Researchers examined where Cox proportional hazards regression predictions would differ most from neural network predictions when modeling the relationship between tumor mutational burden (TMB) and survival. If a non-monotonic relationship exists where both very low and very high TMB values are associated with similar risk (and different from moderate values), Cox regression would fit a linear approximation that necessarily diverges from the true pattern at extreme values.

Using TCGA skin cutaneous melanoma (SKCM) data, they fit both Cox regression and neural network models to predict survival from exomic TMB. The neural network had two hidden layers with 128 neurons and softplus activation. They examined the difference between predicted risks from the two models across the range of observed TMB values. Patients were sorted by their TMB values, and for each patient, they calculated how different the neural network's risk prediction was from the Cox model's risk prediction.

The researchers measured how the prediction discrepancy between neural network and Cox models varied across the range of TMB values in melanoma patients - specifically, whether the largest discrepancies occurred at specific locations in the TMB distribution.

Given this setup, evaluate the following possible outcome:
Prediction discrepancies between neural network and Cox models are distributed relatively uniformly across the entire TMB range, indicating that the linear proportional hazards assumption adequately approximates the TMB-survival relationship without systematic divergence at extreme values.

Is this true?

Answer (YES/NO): NO